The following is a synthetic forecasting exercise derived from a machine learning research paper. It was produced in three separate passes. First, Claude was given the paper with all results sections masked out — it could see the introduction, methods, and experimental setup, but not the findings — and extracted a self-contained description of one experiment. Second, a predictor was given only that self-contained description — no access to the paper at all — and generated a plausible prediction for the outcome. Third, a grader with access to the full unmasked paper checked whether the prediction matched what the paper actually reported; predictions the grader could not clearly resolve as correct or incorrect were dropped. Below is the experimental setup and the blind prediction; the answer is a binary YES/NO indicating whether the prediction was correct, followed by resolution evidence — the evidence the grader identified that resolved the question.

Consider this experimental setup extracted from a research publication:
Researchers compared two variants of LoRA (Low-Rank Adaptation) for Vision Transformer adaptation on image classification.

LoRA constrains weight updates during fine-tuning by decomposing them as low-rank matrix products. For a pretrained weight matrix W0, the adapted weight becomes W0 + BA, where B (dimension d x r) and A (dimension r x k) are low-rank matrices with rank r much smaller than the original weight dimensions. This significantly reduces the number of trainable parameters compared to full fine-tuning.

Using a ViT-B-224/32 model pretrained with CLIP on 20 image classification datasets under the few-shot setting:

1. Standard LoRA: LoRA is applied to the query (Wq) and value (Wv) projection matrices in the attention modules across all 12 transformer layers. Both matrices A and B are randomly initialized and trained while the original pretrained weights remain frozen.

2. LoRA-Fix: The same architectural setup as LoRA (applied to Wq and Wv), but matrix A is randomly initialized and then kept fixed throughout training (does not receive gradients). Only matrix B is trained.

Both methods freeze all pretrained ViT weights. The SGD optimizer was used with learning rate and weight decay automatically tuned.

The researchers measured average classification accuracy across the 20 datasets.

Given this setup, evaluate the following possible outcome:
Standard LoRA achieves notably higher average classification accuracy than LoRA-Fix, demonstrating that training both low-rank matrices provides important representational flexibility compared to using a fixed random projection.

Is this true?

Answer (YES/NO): YES